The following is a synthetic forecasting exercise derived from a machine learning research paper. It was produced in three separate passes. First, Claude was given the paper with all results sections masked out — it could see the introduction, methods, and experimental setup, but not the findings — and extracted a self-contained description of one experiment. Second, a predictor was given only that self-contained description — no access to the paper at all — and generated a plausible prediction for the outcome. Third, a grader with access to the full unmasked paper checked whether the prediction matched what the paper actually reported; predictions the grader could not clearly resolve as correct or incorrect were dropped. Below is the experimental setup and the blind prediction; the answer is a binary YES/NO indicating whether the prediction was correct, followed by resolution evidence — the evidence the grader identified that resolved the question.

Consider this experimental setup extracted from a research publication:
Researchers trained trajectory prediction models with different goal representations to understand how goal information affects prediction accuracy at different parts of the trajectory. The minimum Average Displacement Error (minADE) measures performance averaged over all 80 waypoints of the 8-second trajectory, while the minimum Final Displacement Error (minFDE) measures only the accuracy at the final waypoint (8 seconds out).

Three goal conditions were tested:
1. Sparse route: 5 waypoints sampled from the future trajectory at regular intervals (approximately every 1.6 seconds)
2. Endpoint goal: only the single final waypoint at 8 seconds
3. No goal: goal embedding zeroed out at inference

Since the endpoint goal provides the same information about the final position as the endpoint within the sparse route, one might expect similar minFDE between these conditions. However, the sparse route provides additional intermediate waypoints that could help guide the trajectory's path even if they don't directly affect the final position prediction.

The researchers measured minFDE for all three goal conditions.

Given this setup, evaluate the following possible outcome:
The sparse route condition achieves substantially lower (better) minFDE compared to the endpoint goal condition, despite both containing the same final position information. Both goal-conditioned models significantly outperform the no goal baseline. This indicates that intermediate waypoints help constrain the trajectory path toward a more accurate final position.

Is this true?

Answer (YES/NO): YES